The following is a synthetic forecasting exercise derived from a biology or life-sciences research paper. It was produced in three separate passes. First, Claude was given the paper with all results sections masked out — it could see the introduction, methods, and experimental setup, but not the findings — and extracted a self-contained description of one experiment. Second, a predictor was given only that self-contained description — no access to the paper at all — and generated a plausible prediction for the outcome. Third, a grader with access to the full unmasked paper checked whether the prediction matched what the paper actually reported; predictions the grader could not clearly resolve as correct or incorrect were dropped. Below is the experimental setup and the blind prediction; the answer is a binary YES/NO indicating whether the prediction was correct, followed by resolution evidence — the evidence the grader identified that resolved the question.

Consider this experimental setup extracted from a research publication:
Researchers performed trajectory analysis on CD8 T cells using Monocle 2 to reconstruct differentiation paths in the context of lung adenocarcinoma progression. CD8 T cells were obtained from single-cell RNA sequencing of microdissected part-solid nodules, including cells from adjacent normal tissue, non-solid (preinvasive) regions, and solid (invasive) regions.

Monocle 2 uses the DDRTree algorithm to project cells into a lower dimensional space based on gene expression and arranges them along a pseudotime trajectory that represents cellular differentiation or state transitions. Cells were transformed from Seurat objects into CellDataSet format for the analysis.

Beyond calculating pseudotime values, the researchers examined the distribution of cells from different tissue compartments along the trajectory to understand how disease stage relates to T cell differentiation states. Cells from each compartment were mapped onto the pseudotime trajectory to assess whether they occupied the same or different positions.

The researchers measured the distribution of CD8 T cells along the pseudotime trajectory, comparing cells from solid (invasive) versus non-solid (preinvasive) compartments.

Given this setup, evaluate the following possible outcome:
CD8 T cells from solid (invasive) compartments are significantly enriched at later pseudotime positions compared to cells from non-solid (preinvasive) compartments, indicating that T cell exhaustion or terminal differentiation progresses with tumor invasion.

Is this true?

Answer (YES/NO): NO